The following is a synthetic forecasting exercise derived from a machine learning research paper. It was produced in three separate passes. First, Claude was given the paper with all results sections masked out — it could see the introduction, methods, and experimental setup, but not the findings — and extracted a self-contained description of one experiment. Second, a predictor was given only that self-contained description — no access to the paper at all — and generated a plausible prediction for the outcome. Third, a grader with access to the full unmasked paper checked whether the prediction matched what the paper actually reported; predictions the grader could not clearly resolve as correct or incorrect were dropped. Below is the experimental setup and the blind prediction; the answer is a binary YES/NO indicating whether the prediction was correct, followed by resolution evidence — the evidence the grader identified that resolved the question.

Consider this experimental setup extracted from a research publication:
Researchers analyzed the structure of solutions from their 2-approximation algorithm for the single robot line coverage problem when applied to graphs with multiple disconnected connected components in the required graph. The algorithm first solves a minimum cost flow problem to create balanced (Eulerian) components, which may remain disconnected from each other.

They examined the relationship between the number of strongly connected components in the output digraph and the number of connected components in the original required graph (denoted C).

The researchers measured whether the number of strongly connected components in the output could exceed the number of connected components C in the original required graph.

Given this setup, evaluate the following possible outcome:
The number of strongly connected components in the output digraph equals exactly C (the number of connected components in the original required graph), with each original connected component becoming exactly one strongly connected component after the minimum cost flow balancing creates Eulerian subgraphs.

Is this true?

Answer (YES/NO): NO